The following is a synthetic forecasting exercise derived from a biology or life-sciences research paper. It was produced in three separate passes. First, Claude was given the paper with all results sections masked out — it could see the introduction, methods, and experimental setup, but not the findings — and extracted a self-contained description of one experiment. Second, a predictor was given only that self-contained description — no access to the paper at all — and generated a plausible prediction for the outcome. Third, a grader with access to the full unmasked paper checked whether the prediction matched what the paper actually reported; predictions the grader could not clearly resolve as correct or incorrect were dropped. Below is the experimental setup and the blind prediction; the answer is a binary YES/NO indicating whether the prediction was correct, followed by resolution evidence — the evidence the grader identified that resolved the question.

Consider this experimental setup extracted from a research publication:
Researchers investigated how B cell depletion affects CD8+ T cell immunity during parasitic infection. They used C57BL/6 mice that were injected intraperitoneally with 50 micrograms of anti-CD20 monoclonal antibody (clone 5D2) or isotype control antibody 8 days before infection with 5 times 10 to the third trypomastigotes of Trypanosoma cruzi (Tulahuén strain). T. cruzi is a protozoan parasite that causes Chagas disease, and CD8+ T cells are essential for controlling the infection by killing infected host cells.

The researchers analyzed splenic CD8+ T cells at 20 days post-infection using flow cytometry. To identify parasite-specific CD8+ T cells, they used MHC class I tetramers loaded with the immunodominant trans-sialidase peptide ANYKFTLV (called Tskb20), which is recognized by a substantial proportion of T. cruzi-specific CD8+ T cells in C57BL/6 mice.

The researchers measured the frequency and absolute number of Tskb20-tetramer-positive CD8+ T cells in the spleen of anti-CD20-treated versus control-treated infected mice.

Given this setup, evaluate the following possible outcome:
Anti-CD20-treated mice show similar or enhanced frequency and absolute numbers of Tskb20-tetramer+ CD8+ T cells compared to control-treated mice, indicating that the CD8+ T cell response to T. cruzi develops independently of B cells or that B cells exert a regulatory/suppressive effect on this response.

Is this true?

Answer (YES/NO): NO